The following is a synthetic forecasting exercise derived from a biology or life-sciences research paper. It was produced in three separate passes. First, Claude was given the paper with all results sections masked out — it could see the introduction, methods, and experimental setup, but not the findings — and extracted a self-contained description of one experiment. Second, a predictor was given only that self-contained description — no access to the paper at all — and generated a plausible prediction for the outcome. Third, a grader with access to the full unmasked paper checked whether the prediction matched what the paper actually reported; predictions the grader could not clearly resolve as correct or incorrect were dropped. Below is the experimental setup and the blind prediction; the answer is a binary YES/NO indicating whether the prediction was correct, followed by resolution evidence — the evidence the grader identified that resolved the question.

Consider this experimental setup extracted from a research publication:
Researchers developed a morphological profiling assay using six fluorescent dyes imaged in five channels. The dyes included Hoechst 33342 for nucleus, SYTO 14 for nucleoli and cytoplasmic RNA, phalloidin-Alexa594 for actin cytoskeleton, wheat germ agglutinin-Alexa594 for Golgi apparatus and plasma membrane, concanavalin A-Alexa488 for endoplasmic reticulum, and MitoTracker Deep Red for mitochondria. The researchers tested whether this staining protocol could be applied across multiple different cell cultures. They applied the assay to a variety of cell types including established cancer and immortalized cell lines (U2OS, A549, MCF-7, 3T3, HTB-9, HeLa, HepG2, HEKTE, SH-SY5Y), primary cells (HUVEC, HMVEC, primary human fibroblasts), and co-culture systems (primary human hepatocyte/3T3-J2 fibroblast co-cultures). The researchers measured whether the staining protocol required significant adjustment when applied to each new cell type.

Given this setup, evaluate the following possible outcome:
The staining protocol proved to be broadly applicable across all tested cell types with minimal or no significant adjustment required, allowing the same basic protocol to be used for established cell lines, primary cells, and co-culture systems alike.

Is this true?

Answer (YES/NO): YES